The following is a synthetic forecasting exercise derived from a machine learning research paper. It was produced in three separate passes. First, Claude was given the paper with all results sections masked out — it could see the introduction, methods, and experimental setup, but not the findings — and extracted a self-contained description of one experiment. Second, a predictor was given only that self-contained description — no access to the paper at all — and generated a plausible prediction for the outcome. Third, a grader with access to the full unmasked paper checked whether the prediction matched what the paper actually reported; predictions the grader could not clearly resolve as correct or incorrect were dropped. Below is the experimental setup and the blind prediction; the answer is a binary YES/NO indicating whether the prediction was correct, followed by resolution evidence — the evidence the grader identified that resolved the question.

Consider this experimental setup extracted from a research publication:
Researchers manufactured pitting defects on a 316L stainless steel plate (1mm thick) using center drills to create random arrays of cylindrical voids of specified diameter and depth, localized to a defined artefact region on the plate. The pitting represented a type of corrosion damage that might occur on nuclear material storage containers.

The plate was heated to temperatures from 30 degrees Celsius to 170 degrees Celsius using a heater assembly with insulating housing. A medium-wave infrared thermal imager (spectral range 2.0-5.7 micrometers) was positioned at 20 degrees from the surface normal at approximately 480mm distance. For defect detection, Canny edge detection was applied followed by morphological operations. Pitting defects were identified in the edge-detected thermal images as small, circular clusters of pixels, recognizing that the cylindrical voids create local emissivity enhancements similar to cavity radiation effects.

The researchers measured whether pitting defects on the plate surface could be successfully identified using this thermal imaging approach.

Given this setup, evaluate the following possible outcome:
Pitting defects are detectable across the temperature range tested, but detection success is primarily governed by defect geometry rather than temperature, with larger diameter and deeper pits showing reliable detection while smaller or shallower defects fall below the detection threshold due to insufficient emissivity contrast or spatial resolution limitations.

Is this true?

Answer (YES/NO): NO